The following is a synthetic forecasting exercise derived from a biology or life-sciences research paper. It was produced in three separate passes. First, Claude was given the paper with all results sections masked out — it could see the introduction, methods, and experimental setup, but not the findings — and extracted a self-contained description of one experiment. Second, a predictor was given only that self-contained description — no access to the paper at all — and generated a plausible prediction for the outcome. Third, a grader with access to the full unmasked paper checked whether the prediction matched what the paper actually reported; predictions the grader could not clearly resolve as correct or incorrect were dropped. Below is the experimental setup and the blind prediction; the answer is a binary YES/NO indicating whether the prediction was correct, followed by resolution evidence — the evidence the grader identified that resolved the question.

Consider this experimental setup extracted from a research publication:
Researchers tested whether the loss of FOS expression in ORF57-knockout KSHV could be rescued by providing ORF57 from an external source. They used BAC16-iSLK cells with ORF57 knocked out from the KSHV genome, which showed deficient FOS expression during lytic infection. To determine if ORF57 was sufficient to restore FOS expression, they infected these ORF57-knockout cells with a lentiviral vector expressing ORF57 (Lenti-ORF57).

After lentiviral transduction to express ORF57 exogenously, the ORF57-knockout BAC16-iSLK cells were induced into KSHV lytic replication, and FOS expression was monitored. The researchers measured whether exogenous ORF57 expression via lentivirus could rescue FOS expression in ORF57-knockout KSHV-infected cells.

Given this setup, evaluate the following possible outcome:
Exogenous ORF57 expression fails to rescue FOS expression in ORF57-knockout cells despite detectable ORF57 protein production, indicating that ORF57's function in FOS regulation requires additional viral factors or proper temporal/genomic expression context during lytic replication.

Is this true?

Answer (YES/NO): NO